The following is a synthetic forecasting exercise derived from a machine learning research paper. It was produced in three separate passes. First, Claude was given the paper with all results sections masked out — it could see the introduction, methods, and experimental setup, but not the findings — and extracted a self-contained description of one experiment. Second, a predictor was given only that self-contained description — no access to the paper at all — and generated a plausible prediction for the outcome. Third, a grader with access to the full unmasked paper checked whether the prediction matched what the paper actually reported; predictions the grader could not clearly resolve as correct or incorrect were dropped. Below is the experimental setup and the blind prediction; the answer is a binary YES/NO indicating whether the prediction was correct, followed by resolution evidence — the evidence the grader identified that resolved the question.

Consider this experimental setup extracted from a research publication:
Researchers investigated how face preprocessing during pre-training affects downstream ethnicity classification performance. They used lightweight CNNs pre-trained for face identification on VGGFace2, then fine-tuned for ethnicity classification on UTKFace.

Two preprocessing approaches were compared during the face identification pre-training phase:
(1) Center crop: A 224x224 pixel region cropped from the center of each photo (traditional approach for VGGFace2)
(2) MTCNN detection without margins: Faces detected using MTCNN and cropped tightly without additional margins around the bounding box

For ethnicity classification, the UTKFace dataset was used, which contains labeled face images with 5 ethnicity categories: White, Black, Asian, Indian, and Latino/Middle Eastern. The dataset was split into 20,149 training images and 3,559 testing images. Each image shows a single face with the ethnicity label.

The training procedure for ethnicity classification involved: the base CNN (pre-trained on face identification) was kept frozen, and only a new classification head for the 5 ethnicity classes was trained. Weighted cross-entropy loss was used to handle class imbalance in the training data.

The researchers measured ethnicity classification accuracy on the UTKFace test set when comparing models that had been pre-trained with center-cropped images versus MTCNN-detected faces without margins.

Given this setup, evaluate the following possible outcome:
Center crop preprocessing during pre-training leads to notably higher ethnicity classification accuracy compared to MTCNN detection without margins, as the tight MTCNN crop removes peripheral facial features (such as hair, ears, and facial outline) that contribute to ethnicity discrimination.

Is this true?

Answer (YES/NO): NO